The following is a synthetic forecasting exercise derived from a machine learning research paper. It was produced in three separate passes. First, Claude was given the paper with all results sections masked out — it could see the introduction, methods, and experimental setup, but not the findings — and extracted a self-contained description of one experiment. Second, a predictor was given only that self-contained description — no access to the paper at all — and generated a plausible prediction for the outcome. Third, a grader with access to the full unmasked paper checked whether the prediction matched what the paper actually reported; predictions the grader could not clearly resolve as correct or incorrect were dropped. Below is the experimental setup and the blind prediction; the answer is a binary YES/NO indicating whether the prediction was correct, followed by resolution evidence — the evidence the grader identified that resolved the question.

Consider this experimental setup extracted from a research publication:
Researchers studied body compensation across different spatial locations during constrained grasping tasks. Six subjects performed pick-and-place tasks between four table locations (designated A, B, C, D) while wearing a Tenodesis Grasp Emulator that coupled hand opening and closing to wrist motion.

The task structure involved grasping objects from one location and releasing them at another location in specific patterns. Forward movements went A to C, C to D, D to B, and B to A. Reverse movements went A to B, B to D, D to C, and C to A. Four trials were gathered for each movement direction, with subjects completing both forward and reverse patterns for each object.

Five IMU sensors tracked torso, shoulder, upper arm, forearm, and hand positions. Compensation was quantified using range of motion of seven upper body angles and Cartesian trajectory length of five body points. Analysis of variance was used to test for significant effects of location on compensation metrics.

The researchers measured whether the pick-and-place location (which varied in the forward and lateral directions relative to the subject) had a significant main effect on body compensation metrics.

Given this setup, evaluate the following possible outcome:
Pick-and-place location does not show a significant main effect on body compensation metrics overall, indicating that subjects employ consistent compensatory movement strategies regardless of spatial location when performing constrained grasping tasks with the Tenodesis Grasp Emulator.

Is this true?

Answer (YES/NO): NO